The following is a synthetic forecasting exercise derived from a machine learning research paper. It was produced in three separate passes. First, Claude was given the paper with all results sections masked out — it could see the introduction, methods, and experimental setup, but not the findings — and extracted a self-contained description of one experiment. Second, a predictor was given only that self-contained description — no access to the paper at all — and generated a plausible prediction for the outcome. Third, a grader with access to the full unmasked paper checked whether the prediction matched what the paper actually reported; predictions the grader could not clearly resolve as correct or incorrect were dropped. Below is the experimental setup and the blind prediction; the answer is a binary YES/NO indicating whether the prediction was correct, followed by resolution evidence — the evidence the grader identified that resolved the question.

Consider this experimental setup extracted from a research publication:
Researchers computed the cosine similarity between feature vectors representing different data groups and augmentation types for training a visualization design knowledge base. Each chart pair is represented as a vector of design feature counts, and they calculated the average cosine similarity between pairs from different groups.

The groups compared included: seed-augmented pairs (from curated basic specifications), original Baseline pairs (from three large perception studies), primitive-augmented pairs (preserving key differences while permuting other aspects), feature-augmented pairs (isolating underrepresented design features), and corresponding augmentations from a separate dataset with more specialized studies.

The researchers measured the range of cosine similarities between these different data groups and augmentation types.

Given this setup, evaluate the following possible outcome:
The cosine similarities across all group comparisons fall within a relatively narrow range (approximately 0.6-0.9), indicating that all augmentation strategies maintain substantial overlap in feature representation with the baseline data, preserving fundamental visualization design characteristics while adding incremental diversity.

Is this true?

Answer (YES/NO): NO